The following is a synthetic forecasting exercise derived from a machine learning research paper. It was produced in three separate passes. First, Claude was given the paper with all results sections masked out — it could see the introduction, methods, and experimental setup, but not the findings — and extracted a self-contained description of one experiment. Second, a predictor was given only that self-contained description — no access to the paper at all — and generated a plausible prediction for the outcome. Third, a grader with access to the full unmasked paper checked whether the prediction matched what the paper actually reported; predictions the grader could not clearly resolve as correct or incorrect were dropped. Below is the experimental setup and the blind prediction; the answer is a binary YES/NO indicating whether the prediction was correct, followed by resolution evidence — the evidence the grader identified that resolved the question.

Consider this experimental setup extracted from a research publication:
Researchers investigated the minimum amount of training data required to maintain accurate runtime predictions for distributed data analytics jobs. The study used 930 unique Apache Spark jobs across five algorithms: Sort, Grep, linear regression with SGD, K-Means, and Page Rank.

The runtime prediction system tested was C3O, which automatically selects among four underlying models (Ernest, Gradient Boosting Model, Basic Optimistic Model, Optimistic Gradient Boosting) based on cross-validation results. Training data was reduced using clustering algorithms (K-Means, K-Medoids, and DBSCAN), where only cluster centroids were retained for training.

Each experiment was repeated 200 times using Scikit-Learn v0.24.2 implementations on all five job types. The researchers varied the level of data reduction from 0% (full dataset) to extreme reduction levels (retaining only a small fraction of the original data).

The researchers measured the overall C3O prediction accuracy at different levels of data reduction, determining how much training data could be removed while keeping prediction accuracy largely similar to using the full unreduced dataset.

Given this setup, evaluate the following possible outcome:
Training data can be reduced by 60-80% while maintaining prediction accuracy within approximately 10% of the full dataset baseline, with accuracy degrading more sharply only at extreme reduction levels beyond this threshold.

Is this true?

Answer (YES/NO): YES